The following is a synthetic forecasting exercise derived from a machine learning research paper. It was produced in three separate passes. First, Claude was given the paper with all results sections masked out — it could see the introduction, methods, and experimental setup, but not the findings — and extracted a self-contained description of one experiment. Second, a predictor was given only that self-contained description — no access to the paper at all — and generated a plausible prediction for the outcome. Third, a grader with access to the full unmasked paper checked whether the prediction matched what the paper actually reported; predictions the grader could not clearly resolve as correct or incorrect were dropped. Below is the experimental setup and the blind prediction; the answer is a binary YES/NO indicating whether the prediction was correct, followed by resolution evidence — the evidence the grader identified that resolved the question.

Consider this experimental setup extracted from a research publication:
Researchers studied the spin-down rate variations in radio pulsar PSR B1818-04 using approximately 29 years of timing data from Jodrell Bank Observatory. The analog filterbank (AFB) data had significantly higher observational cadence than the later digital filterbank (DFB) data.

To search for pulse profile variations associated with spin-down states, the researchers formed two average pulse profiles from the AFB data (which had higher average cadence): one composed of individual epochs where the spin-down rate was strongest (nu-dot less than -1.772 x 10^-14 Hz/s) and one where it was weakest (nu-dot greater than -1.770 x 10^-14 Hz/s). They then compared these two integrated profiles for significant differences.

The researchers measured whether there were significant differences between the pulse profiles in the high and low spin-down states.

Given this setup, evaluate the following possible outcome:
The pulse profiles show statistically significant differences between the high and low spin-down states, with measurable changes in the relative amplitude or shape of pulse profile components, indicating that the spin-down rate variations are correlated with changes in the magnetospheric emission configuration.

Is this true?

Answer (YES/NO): NO